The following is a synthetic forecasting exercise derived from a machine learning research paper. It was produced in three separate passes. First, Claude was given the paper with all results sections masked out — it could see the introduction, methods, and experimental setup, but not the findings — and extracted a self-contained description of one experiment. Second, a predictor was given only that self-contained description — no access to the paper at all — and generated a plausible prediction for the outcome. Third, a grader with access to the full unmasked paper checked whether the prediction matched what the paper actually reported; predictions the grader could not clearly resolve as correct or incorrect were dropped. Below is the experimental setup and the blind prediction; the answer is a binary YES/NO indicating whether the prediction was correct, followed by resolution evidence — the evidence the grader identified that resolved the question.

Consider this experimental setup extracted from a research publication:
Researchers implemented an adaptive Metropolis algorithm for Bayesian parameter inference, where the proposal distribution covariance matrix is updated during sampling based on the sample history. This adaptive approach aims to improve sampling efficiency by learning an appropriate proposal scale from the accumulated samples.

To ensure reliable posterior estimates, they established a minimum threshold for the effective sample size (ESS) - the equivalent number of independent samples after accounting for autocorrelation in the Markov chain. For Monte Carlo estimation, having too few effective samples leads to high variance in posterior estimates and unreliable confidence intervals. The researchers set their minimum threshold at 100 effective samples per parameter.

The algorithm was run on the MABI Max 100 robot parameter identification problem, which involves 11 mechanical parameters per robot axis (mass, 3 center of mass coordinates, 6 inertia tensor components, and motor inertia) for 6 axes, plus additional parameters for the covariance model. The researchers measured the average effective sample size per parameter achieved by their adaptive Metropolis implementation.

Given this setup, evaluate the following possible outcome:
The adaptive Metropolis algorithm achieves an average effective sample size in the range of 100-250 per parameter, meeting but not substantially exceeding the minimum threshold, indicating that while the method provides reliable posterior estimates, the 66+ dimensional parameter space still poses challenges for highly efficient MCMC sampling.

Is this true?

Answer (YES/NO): NO